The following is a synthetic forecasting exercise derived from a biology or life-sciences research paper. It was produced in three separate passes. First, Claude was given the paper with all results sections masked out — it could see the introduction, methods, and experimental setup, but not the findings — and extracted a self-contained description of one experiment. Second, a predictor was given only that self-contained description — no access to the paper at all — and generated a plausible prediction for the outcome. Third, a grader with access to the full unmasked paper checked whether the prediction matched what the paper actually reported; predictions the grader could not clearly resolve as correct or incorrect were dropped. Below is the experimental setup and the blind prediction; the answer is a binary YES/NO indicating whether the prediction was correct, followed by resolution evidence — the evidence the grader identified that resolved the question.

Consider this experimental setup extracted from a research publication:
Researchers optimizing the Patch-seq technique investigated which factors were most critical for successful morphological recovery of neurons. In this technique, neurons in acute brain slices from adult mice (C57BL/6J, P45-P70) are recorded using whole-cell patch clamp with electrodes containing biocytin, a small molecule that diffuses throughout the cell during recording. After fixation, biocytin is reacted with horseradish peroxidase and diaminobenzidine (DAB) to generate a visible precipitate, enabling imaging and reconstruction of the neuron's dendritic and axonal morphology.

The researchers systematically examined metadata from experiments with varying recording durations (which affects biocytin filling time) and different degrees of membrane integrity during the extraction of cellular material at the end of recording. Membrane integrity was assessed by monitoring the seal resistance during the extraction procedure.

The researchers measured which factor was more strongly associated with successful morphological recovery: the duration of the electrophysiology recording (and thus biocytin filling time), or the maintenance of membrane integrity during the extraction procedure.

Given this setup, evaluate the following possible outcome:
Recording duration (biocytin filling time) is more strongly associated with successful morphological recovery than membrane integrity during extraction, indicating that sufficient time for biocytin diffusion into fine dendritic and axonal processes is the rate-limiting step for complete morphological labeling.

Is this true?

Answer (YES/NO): NO